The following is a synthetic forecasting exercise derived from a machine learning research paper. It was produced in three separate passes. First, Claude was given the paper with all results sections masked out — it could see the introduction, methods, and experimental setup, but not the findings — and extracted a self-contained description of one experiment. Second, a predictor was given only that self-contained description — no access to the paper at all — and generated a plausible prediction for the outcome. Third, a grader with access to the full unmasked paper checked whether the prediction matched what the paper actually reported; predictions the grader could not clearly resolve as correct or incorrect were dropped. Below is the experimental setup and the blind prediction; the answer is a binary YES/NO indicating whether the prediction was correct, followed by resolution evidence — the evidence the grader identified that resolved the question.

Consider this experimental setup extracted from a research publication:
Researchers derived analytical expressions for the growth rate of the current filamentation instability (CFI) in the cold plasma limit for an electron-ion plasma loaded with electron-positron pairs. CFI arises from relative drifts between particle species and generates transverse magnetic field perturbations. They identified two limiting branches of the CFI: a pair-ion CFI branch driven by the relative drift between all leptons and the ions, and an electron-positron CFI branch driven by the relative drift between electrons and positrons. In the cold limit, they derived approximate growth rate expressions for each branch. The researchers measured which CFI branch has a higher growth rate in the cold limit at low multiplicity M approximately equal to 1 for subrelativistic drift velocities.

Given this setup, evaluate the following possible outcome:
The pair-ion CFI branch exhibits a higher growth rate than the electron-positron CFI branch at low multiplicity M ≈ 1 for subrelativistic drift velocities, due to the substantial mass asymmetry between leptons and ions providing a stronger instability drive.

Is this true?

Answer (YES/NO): NO